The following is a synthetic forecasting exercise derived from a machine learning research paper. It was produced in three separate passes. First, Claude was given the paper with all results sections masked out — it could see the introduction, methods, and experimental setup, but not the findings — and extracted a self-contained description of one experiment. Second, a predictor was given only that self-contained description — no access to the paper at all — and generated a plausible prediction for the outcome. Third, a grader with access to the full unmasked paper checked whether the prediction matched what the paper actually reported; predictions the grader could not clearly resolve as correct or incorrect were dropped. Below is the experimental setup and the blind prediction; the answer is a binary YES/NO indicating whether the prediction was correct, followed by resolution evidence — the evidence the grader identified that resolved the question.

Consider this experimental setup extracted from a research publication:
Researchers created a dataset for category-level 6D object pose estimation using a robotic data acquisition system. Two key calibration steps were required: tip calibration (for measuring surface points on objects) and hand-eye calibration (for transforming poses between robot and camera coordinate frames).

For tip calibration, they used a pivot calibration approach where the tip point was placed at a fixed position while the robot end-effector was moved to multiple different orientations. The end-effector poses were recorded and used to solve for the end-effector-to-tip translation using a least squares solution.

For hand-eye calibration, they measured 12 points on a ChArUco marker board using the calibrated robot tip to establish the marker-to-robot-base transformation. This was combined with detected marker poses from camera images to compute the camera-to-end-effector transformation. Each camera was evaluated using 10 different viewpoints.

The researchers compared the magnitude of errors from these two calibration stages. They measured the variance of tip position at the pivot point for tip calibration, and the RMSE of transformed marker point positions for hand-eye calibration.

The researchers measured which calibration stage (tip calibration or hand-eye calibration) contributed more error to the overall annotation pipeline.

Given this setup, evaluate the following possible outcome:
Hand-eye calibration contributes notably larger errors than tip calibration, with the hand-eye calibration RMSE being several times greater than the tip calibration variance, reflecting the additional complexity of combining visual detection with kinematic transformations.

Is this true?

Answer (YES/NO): YES